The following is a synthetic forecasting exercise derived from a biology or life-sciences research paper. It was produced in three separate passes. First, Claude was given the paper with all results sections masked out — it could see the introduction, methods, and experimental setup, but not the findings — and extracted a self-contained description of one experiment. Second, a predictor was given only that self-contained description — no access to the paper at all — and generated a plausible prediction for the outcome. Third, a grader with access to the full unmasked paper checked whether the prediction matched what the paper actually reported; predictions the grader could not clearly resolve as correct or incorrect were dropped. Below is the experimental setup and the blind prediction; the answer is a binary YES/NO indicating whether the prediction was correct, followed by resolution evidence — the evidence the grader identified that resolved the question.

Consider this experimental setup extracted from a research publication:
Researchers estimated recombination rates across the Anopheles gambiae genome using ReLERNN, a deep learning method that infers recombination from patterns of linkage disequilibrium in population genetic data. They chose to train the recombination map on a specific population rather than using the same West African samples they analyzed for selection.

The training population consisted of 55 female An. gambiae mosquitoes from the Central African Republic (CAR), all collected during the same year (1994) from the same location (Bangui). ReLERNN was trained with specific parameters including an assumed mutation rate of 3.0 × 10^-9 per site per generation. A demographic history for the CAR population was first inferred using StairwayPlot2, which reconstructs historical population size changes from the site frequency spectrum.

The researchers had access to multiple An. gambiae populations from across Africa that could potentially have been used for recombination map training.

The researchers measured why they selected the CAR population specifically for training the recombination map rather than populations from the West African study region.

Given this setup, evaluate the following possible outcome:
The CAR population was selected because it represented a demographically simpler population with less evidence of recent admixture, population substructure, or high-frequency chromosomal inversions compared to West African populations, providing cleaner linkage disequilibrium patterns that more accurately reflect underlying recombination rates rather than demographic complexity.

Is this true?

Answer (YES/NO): NO